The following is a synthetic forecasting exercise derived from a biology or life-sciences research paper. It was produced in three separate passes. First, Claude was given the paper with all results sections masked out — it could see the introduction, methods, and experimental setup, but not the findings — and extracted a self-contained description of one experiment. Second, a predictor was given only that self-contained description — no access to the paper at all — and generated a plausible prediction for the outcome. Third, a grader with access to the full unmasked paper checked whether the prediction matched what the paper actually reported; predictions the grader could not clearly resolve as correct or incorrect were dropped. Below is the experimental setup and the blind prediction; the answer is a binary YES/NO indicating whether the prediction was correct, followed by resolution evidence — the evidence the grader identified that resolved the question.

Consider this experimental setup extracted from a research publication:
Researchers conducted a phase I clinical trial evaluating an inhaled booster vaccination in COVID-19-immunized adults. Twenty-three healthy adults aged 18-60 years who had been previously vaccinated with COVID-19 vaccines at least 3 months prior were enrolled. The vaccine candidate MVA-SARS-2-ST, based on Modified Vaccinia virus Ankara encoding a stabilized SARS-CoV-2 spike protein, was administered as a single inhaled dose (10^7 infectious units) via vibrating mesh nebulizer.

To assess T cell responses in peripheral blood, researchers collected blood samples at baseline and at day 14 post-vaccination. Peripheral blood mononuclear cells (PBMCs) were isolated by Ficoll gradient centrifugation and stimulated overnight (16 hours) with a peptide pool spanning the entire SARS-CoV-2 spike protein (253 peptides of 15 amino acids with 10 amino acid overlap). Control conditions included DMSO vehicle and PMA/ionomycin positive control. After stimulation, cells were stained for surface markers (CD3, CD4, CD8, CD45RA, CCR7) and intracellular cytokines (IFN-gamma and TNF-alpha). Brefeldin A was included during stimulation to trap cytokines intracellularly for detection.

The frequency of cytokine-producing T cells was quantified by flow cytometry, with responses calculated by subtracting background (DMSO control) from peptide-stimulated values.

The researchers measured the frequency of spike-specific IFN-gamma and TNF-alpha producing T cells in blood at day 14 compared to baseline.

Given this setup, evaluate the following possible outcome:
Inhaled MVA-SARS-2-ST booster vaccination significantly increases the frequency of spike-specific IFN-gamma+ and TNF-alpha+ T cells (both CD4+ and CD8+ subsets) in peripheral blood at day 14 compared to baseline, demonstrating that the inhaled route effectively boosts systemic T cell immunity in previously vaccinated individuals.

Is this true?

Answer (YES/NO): NO